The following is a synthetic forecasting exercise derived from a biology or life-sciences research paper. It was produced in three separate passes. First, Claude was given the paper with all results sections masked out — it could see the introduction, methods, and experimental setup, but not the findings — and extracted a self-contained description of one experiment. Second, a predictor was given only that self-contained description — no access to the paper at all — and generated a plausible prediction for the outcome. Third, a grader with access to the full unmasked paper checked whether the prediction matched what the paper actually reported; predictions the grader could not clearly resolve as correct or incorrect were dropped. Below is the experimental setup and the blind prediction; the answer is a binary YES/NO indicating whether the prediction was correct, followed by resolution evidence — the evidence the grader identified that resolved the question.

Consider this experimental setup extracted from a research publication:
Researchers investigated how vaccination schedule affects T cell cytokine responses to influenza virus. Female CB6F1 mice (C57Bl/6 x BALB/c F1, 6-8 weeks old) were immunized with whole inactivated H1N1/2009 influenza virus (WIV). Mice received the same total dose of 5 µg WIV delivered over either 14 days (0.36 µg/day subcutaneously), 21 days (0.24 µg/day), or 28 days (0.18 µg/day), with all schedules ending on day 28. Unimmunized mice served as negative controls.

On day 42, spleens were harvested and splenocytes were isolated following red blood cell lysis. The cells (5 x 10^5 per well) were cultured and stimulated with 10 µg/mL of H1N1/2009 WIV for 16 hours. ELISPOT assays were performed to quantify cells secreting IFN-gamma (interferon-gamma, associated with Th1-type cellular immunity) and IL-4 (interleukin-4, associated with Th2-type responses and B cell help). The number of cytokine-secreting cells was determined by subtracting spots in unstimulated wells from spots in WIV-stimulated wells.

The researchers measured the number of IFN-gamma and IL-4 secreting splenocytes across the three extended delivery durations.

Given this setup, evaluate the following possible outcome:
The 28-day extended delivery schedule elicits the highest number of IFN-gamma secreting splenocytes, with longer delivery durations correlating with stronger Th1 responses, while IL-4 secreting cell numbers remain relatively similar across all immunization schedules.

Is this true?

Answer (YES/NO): NO